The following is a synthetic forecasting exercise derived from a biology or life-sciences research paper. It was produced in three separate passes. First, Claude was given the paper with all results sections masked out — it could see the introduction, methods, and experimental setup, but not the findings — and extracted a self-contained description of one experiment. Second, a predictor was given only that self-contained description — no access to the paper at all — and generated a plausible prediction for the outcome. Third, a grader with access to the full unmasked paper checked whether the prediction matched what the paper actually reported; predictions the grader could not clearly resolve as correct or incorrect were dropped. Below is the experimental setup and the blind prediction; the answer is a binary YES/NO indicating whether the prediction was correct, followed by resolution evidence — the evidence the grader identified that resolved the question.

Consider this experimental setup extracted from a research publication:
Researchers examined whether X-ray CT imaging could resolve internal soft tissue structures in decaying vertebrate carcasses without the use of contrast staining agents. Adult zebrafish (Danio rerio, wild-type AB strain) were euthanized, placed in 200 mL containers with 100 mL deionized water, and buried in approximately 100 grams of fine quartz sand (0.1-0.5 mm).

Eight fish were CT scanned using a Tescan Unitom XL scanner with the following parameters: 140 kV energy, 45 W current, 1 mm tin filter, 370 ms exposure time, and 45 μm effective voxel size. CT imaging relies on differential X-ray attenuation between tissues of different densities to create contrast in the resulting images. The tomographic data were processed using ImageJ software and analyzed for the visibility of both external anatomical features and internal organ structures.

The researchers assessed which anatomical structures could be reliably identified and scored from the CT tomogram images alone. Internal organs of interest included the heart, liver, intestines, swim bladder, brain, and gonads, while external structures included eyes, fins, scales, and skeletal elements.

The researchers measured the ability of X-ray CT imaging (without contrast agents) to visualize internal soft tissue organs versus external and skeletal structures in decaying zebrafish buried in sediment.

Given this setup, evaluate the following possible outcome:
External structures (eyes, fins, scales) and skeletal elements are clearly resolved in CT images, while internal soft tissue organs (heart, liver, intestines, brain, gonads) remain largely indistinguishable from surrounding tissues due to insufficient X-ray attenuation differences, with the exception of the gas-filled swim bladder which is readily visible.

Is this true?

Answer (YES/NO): YES